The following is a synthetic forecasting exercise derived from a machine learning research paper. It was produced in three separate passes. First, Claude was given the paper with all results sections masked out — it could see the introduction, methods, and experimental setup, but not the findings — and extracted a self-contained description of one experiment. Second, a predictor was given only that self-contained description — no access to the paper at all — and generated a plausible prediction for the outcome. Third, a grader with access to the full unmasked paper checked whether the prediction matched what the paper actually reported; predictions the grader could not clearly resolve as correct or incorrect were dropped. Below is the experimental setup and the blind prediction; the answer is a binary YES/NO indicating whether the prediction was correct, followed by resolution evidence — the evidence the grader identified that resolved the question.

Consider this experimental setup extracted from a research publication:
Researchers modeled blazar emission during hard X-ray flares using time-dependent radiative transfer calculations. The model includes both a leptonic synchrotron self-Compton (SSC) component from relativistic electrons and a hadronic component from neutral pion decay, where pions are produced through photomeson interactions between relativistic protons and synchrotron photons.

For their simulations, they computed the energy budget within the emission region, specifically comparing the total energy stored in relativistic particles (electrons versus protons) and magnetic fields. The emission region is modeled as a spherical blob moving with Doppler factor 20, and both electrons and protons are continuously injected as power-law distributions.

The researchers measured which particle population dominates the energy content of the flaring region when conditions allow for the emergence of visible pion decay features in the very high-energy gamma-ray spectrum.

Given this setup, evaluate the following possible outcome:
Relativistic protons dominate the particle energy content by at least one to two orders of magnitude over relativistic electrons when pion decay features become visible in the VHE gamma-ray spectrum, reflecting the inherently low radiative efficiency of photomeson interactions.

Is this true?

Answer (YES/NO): YES